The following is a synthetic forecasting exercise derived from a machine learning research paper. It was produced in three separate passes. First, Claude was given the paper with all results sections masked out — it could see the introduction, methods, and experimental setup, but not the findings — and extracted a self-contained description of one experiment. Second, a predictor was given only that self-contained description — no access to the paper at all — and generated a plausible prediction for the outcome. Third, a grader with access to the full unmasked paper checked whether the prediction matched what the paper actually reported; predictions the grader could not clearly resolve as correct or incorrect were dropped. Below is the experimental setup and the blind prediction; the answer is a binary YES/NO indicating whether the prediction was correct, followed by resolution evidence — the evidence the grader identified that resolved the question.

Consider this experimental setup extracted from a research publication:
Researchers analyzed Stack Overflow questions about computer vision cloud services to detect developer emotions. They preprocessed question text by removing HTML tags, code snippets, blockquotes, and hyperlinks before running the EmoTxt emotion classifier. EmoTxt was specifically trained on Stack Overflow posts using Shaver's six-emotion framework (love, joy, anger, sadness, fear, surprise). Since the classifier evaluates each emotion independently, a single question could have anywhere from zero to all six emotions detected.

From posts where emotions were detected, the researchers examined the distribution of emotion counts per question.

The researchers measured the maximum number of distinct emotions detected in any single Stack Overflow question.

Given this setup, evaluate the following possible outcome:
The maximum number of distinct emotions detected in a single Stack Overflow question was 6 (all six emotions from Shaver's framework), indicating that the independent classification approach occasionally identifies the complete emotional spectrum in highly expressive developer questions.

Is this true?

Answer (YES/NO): NO